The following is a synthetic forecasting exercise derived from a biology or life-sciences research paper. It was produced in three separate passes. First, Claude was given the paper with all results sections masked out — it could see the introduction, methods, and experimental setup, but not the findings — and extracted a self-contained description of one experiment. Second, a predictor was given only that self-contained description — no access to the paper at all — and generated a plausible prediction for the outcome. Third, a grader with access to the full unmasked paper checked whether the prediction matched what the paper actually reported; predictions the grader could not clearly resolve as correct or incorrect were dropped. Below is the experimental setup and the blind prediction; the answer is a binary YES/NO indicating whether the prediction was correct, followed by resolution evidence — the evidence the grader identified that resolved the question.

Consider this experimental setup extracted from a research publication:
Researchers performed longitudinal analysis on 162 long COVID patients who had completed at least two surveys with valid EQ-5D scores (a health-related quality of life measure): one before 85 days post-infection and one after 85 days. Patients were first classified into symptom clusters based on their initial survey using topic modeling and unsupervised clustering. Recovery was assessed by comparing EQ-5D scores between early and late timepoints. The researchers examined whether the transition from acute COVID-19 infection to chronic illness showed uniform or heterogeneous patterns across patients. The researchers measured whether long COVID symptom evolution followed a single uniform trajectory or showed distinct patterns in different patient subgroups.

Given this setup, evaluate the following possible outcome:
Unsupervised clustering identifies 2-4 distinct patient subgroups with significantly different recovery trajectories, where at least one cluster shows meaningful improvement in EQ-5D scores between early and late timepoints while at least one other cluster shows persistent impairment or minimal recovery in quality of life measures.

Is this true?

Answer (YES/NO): NO